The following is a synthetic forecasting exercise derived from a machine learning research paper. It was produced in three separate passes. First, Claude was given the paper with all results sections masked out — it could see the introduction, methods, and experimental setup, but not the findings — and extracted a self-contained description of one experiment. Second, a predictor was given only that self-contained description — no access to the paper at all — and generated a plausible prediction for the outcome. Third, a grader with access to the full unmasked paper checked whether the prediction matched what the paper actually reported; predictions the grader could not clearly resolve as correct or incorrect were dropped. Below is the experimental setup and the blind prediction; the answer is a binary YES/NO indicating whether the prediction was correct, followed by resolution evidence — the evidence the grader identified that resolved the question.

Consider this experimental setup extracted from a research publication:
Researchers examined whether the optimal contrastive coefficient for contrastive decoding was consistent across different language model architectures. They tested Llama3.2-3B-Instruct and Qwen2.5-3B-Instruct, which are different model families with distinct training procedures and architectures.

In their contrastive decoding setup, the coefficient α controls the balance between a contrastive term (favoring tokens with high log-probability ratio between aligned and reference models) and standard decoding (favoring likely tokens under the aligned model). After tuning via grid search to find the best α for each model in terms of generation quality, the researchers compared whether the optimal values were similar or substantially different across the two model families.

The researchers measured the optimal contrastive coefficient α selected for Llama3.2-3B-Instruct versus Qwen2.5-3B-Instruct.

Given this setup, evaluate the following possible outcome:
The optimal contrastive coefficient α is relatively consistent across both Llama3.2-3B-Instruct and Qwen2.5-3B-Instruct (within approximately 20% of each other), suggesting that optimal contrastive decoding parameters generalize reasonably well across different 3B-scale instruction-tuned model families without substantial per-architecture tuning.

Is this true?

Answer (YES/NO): YES